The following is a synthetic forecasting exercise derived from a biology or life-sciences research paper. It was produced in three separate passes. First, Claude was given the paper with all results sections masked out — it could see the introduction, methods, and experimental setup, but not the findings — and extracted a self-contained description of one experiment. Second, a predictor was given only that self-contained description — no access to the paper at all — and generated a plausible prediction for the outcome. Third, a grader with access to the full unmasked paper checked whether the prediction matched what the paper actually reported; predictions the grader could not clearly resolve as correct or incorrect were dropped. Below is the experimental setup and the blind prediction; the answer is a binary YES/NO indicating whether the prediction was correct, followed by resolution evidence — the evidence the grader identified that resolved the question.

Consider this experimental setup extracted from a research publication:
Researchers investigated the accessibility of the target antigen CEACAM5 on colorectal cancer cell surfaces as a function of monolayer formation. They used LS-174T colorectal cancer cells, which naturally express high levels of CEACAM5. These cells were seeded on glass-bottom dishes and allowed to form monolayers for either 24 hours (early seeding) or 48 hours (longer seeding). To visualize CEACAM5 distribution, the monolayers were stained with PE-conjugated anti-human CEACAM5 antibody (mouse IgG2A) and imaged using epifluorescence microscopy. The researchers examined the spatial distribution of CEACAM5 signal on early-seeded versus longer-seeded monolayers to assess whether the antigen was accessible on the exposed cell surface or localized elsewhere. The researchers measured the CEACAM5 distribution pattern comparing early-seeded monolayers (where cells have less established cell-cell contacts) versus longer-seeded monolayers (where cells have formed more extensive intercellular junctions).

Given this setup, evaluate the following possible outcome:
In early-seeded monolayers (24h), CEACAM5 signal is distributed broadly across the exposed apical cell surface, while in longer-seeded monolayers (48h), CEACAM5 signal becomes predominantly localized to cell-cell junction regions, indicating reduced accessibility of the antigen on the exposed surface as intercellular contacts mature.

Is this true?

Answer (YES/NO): NO